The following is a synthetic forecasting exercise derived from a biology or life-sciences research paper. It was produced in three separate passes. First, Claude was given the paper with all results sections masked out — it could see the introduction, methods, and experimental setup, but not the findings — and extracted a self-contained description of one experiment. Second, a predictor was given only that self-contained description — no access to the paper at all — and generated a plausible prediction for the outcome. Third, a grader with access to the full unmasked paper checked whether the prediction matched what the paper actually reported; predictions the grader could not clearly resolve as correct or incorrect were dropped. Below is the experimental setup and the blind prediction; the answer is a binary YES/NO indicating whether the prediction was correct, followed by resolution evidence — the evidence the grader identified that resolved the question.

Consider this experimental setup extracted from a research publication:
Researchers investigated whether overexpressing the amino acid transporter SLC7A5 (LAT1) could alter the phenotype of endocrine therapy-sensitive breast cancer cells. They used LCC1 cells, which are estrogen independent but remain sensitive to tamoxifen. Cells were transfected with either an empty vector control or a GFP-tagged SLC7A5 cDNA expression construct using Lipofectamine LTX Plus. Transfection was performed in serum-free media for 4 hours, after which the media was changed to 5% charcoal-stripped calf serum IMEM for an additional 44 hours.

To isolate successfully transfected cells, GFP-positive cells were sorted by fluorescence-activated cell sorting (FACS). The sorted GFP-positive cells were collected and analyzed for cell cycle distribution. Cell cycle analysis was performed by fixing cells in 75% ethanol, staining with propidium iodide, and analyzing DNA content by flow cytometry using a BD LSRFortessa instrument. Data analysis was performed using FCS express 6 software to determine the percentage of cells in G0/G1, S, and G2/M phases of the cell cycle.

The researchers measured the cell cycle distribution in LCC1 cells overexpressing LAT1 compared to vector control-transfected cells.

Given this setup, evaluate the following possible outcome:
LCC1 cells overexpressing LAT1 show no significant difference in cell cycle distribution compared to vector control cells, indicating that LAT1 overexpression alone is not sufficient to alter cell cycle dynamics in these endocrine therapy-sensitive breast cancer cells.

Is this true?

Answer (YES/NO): NO